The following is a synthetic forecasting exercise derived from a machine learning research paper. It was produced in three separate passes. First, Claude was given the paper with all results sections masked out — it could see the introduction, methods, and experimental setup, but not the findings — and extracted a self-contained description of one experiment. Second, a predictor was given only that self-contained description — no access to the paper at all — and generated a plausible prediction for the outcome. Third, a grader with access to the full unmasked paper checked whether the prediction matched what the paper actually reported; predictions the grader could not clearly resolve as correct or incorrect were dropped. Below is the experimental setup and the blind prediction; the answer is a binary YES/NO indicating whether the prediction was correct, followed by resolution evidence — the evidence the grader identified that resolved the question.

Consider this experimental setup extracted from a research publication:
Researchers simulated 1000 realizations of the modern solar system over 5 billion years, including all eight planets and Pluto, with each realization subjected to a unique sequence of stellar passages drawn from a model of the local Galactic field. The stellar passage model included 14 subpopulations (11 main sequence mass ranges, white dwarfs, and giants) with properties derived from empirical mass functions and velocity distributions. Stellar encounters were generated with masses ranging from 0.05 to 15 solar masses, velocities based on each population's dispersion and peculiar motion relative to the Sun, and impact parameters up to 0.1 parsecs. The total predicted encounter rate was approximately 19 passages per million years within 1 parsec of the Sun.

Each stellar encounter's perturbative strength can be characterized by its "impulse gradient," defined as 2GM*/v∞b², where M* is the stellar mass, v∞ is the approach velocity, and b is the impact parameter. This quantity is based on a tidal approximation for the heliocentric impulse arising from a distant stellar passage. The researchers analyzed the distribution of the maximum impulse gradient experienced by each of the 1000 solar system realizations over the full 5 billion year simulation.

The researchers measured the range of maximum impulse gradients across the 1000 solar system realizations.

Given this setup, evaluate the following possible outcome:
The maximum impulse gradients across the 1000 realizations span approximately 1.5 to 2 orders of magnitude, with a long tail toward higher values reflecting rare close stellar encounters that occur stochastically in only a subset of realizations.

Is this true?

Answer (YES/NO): NO